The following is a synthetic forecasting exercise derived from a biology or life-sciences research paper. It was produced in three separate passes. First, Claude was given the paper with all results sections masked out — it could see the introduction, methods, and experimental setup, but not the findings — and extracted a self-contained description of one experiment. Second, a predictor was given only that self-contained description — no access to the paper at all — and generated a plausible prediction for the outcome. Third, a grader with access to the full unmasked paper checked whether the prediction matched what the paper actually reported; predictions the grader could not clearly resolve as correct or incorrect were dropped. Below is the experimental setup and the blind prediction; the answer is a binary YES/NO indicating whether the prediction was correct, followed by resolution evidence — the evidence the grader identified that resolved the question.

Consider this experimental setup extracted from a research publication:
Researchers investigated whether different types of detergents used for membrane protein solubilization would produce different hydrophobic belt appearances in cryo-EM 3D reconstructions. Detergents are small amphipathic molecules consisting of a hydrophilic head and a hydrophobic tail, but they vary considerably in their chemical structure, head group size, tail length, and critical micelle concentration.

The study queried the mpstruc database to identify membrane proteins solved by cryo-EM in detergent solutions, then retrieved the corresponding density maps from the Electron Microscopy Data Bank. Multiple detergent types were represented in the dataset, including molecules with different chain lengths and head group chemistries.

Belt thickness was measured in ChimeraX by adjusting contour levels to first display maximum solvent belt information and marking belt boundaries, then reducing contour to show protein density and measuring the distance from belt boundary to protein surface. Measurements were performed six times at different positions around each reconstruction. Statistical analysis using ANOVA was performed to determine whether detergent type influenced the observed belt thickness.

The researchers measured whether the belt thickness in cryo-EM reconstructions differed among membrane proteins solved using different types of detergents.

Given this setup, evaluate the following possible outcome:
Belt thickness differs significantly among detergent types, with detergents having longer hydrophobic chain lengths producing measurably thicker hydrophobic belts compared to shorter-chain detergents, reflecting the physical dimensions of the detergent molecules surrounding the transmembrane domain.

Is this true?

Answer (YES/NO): NO